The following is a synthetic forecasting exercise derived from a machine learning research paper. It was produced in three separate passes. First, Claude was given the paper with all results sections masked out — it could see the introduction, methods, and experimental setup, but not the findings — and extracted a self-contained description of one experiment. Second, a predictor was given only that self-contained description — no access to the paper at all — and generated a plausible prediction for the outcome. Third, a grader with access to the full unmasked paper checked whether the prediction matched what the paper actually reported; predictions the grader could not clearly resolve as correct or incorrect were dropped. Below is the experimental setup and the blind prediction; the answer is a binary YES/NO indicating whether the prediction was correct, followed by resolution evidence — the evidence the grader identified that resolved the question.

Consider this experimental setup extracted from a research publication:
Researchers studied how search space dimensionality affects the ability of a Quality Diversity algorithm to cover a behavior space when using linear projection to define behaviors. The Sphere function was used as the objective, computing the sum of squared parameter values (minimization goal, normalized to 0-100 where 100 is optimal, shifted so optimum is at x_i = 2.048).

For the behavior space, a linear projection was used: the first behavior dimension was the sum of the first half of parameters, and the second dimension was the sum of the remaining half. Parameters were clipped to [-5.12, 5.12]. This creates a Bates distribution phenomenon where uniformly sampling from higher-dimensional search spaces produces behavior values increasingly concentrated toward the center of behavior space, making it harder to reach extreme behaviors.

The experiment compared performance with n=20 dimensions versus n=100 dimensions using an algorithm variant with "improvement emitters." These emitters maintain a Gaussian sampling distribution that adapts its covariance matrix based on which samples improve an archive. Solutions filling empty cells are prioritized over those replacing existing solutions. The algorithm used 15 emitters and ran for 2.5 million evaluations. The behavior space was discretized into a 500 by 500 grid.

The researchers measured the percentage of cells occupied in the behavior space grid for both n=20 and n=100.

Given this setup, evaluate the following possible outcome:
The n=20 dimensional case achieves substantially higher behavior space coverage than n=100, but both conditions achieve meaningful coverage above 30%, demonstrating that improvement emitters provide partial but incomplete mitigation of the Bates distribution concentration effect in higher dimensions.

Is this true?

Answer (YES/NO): YES